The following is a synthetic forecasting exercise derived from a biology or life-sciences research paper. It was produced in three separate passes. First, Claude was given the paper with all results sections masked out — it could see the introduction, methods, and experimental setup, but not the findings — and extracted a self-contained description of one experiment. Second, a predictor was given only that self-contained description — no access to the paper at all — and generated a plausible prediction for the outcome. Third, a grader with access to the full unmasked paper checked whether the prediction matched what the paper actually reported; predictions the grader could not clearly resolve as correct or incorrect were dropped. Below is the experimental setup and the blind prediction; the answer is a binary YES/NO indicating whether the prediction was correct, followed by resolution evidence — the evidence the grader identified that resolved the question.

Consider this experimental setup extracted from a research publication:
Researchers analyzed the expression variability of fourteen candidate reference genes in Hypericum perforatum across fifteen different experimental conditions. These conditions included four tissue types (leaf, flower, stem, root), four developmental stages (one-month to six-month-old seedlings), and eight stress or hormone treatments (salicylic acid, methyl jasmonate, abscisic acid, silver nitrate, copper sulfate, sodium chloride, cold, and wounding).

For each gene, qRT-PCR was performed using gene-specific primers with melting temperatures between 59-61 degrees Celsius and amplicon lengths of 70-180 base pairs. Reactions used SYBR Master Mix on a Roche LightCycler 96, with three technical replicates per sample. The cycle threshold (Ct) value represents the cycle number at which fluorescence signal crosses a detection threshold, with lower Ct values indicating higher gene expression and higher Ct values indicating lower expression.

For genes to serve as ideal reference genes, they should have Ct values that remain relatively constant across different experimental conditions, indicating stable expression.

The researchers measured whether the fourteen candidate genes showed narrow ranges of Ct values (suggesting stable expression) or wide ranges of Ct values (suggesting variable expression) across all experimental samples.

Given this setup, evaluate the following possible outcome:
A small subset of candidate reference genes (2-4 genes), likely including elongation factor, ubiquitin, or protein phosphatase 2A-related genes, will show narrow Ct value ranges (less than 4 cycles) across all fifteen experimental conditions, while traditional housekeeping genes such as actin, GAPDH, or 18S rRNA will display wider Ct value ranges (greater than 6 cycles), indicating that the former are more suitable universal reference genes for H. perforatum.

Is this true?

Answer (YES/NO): NO